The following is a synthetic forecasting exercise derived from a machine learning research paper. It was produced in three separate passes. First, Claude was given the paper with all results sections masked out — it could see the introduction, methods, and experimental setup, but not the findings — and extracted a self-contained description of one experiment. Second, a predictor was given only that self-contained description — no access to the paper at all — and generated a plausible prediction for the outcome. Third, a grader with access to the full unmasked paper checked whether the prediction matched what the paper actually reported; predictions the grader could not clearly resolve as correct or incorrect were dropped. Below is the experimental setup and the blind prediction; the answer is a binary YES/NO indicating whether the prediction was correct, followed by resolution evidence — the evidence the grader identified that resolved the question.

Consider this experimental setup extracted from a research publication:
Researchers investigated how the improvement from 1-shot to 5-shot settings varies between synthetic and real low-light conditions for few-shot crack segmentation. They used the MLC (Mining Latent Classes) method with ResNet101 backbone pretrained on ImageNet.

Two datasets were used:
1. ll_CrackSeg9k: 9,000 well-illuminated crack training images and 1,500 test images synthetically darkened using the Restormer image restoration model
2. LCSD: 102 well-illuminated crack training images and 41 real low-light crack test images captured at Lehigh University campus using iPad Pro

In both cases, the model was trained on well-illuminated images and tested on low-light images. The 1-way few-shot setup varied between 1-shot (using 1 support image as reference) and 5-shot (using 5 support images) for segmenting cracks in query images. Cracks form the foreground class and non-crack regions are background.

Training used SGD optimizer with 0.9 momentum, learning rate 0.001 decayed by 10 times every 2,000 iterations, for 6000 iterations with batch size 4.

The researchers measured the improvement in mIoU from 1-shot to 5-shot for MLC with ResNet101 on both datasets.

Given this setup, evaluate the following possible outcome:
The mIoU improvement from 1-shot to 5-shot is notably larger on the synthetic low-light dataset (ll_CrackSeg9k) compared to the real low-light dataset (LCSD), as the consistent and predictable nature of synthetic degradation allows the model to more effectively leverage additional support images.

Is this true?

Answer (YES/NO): YES